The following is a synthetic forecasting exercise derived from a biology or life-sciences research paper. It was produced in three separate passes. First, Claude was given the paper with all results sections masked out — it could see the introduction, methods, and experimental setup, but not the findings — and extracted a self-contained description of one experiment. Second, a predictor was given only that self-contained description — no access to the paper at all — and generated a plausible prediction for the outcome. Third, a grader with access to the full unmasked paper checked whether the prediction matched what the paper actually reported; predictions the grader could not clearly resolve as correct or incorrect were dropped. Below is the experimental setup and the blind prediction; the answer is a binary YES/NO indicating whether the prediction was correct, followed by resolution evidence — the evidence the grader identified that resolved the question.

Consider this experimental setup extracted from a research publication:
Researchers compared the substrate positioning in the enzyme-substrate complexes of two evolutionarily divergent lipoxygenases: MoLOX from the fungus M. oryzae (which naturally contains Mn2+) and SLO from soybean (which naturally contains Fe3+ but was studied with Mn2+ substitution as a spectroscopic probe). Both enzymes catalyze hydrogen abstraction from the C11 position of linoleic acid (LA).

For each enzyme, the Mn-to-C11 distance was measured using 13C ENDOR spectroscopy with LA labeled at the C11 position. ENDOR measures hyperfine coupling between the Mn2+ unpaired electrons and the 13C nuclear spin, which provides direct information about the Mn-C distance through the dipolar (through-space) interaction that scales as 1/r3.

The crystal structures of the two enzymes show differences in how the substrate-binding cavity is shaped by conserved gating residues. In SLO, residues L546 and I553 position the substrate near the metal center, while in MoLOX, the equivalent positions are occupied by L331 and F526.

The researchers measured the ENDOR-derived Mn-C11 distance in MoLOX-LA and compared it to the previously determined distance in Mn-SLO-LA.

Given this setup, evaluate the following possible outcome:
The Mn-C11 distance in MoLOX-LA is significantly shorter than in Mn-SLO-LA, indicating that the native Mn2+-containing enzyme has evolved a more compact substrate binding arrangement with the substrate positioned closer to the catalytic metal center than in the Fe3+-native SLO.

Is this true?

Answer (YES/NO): NO